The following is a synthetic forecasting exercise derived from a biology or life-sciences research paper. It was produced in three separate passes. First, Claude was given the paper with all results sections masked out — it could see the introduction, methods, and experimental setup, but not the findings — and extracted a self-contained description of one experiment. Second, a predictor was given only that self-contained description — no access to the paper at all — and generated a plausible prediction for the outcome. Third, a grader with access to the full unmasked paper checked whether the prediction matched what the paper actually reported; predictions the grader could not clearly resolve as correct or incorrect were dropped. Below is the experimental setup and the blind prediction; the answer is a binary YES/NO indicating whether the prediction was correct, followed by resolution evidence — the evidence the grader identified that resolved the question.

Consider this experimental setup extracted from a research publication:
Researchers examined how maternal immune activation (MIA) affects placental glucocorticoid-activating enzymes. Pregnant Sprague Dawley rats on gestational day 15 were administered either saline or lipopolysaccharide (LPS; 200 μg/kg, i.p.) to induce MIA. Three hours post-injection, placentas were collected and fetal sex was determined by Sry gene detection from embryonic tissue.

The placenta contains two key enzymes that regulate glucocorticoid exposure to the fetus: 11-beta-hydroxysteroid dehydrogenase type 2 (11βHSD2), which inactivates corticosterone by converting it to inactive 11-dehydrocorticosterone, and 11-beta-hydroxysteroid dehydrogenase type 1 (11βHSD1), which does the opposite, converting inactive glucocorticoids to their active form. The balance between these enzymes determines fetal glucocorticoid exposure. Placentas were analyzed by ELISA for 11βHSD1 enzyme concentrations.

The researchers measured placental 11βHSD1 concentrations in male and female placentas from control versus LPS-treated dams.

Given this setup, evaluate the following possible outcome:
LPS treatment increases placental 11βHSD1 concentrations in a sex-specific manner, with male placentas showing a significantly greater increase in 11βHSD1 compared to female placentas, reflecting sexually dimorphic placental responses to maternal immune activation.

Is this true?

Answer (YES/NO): NO